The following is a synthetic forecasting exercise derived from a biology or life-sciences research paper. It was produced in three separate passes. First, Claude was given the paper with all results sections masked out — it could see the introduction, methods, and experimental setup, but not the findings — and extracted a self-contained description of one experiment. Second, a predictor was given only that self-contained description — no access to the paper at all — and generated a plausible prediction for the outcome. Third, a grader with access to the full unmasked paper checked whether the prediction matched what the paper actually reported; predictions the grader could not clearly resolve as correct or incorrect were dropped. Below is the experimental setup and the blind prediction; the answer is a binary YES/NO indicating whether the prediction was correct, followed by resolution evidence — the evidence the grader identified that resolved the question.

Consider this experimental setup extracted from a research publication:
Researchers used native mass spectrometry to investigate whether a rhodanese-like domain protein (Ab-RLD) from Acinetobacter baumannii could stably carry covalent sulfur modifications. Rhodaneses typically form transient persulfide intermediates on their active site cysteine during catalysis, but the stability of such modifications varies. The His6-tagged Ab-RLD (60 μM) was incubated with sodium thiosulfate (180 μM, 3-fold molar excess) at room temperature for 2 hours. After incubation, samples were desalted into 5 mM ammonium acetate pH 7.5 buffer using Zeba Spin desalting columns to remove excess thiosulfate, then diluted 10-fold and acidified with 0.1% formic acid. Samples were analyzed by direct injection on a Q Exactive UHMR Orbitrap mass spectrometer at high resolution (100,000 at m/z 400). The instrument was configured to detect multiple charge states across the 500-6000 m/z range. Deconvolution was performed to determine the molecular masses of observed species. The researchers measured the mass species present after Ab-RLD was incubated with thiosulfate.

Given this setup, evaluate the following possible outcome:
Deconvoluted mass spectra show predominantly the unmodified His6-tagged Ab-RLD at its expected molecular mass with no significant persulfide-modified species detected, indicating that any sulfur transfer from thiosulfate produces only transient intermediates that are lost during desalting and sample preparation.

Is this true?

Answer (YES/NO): NO